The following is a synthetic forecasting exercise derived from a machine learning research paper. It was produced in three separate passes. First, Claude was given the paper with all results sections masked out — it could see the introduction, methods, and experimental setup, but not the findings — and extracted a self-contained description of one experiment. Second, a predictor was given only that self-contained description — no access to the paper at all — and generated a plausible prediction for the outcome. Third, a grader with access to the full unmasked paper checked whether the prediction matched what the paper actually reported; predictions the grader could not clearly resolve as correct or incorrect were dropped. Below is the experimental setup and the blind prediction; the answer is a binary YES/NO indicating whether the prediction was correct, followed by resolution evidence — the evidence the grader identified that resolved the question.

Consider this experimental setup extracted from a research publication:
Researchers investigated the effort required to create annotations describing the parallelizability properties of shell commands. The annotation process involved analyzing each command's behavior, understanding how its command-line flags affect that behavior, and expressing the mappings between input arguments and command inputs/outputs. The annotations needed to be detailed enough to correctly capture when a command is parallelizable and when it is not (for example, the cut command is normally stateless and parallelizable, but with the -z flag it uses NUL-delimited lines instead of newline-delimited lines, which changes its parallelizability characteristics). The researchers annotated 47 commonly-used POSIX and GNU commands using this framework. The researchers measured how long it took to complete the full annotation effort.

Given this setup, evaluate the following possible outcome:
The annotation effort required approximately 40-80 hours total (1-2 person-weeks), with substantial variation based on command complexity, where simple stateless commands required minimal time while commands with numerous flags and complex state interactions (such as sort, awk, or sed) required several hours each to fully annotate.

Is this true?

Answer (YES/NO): NO